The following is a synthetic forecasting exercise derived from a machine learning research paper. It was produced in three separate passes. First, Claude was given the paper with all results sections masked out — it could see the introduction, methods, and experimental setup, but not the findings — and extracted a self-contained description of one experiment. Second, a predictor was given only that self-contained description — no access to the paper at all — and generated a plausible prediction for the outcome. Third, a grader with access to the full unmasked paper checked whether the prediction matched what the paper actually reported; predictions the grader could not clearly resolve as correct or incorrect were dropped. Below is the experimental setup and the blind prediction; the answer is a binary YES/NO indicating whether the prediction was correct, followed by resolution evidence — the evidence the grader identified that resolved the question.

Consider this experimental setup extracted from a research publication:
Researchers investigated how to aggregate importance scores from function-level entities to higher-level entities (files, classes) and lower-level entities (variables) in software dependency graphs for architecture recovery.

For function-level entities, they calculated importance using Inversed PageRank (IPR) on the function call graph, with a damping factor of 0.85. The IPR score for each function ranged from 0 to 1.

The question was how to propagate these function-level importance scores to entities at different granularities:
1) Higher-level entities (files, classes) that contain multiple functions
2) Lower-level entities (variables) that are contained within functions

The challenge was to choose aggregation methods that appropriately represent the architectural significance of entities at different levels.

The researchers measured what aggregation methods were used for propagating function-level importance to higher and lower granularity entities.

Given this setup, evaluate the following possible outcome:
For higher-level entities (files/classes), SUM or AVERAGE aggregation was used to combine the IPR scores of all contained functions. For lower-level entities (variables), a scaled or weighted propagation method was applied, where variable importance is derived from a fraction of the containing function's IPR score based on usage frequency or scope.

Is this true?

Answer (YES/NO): NO